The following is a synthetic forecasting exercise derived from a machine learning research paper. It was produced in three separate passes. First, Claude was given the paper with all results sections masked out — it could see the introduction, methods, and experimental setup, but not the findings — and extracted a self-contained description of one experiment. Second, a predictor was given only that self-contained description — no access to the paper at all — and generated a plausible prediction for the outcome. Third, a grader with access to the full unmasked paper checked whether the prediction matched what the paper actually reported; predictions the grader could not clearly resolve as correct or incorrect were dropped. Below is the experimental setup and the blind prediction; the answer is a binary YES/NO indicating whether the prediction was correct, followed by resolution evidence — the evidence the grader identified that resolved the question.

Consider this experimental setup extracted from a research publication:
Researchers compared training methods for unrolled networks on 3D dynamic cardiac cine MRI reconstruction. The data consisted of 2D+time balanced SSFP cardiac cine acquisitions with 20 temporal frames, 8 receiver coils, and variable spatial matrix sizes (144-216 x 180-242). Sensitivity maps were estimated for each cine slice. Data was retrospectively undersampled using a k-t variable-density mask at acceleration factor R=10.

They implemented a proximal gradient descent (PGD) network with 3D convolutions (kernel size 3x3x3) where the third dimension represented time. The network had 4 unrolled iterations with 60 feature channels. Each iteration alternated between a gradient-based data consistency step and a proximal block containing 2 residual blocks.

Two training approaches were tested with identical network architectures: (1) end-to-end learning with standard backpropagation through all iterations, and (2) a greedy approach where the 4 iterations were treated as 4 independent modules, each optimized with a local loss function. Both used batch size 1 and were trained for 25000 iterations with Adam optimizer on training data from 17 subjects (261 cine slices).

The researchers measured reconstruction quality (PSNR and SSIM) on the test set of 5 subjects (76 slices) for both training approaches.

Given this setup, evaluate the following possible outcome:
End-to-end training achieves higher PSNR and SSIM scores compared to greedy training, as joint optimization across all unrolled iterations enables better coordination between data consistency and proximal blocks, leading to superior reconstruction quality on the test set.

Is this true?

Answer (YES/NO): NO